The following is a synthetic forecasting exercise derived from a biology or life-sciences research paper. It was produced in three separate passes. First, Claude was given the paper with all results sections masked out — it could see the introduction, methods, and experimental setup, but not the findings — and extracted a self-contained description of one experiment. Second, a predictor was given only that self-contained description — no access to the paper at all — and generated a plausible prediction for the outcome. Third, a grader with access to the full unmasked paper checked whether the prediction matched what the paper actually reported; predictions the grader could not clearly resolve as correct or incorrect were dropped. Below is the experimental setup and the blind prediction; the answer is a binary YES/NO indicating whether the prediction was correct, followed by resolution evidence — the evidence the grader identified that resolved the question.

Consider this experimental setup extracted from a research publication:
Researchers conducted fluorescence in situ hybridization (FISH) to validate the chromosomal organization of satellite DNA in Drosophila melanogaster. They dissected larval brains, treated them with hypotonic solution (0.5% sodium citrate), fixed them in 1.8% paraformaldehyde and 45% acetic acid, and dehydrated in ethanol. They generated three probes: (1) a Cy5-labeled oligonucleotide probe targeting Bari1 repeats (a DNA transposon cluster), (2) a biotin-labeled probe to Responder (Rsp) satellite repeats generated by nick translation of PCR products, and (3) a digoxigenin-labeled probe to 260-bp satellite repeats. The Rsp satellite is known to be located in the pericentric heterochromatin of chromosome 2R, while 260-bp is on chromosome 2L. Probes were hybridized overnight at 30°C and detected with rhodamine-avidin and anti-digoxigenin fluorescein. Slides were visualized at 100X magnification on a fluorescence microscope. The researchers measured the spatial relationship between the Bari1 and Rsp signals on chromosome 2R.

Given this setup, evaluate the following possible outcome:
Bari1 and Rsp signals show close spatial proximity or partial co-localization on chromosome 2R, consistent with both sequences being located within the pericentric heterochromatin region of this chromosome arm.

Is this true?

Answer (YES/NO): YES